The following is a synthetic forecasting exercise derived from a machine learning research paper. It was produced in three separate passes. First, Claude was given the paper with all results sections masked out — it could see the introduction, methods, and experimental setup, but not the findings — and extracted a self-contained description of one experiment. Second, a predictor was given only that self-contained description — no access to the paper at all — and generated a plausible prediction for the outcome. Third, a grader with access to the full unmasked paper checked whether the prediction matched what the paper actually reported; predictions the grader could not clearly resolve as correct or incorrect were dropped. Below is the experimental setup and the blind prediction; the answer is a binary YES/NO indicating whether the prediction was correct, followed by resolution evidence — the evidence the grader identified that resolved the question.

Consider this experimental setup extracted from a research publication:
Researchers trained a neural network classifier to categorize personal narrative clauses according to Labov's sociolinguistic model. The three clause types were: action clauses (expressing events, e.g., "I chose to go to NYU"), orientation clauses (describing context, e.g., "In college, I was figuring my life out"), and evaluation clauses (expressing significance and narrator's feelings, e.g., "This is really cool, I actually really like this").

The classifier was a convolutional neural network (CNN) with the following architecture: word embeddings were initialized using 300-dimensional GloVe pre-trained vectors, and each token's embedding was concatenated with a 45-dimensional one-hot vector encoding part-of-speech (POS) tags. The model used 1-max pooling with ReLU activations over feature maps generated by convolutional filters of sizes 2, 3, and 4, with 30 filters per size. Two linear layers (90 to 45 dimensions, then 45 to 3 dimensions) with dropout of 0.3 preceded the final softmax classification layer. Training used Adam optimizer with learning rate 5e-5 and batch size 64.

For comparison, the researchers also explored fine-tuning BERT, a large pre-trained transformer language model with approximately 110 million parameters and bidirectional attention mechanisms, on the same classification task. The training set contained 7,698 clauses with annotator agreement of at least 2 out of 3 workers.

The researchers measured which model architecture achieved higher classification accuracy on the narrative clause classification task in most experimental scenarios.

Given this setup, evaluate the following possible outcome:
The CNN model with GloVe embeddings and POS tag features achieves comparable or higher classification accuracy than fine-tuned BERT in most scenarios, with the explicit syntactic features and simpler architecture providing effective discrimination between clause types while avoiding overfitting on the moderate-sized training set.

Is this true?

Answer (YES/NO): YES